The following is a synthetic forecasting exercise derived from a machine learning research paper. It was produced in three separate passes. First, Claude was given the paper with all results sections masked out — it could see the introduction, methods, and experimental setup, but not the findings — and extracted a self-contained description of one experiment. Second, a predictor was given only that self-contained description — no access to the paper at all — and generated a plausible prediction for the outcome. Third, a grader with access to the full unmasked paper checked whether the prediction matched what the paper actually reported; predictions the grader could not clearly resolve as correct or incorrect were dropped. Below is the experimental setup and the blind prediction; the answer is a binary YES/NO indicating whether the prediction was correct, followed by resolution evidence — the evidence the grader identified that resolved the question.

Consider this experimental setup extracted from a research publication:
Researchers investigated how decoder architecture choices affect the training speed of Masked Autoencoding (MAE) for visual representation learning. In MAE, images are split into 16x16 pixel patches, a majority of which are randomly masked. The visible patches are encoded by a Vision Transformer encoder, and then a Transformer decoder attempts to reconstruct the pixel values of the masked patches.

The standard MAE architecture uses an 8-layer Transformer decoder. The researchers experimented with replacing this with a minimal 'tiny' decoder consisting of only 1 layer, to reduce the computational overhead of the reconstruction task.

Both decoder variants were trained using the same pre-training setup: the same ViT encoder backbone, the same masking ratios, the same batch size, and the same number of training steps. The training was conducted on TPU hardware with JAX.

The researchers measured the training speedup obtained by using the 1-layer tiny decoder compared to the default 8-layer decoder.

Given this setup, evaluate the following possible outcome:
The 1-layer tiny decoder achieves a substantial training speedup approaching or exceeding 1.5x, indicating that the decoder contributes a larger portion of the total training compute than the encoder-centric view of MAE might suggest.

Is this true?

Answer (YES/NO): YES